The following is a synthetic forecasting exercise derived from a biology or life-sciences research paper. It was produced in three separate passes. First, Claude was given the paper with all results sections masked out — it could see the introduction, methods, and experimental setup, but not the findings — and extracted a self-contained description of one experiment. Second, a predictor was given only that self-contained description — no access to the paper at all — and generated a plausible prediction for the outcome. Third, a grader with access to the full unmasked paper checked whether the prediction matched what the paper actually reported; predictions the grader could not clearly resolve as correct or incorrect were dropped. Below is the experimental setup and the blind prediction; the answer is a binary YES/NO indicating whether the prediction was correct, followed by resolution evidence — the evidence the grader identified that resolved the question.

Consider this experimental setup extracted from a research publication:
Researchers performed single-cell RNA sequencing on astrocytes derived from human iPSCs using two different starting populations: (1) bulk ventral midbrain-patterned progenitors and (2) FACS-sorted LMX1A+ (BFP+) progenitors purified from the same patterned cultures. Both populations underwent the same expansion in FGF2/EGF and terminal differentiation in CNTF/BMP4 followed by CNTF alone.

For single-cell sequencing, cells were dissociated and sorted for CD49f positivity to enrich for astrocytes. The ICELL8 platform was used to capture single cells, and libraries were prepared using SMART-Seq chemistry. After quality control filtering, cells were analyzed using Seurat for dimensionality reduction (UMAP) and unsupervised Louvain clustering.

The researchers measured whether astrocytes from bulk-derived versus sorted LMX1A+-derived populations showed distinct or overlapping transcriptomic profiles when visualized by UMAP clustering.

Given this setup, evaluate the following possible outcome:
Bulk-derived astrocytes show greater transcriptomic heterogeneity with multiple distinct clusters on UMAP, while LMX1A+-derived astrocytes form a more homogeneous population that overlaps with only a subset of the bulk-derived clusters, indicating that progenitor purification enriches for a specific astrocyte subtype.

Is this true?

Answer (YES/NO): NO